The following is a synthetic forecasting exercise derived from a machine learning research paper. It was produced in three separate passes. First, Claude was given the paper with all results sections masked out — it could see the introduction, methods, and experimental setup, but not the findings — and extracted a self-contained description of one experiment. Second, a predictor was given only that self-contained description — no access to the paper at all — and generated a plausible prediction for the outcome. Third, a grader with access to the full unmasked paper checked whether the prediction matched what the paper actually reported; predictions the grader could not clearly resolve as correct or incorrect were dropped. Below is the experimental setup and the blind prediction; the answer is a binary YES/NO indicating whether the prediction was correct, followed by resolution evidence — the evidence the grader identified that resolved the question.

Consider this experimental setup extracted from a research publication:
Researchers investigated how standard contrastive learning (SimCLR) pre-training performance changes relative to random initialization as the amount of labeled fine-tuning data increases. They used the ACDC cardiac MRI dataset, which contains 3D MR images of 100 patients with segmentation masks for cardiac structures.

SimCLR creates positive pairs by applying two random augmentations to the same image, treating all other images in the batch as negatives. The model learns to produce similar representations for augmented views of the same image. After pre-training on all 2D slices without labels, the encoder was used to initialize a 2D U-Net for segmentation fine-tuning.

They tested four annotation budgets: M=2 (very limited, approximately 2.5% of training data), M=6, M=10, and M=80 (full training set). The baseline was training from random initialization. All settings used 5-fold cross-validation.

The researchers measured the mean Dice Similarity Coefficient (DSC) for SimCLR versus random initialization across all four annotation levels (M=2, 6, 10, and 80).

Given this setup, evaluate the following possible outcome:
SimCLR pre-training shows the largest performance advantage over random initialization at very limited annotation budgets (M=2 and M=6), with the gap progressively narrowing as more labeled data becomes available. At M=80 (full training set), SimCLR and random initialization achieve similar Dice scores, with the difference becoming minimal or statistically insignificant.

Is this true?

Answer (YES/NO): NO